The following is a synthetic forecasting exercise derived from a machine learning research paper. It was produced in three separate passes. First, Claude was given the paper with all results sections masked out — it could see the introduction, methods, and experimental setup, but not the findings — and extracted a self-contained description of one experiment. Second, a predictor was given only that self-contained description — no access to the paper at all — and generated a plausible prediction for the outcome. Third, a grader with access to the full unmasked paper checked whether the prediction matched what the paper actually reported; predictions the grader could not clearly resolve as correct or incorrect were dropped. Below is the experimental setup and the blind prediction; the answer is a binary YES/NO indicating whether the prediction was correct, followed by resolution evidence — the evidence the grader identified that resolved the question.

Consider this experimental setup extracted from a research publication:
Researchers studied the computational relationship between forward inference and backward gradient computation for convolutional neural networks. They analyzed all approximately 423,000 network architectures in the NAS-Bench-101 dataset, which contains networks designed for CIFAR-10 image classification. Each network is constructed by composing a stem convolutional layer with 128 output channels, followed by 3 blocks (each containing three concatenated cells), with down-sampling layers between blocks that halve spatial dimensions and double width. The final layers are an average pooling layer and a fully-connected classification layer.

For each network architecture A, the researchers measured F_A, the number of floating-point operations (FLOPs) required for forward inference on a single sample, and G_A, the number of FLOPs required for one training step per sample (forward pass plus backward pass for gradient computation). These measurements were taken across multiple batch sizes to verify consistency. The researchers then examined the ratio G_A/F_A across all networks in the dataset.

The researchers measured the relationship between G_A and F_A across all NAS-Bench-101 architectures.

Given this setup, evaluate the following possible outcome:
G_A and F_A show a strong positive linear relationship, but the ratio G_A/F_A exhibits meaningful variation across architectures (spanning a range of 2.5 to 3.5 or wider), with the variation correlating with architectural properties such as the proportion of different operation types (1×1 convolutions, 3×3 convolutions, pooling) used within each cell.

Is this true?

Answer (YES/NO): NO